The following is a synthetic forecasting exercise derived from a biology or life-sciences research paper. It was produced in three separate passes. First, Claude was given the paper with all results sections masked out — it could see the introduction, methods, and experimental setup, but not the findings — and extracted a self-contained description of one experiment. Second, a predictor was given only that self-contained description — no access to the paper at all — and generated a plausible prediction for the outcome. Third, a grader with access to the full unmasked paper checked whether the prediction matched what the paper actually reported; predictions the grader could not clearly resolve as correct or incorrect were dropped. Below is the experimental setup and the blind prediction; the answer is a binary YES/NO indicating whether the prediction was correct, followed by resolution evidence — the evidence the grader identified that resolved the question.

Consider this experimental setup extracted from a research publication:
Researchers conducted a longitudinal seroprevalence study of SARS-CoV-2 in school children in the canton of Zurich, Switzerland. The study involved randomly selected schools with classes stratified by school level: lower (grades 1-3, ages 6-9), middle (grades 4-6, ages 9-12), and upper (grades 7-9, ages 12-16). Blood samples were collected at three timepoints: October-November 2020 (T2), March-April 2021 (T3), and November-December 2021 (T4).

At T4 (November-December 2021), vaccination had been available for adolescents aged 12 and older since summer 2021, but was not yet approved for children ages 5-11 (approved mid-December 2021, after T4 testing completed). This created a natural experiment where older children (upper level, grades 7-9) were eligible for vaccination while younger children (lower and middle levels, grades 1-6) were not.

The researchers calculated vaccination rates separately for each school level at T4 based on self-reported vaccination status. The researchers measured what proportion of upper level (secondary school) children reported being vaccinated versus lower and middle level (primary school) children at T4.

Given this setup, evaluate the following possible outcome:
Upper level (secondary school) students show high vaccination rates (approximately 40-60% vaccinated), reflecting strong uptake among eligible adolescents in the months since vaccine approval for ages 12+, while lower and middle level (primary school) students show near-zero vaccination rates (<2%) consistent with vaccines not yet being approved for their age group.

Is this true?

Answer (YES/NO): NO